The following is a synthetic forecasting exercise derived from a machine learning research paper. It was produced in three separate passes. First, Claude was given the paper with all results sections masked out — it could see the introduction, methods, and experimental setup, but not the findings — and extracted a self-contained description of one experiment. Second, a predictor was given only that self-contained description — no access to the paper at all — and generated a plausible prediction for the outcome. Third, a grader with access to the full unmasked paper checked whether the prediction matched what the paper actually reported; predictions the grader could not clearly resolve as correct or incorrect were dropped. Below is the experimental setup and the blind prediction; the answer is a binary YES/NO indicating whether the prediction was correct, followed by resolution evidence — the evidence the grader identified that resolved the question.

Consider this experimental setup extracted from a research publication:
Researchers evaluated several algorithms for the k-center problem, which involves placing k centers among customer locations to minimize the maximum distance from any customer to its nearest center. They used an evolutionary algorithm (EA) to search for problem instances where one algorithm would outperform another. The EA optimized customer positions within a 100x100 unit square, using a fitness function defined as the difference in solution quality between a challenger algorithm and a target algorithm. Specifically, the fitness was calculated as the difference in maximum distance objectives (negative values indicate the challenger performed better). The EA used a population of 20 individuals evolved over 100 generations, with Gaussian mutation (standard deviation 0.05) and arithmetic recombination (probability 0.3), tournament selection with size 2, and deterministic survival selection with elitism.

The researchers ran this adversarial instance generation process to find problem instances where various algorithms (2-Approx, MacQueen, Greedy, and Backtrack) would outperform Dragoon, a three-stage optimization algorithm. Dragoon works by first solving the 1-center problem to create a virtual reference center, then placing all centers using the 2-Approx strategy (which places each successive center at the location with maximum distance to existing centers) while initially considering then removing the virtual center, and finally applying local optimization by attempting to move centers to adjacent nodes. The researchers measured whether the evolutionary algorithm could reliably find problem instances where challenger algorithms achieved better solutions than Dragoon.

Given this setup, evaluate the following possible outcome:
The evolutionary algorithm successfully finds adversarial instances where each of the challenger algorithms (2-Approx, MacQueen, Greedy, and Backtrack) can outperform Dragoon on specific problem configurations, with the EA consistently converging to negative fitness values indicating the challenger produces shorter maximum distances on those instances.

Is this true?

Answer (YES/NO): YES